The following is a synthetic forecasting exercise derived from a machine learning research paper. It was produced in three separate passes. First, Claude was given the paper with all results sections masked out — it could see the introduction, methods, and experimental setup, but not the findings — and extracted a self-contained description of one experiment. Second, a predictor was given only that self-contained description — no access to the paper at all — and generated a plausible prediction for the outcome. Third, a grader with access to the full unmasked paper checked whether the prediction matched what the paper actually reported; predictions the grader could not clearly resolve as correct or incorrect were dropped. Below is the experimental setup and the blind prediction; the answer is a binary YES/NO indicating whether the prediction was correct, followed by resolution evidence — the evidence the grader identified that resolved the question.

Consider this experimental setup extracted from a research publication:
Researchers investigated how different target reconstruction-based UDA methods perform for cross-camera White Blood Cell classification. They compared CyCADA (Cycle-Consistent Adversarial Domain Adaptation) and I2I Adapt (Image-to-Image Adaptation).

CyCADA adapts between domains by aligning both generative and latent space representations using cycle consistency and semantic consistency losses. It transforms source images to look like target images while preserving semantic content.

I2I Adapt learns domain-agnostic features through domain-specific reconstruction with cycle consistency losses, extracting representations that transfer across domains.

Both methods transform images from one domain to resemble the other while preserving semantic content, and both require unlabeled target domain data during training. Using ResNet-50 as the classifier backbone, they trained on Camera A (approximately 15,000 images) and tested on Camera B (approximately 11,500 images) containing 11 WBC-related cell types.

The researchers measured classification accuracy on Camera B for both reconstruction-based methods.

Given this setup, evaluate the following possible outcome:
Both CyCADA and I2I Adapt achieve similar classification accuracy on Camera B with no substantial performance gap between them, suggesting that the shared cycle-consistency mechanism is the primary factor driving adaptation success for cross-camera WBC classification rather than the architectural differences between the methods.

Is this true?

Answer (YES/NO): NO